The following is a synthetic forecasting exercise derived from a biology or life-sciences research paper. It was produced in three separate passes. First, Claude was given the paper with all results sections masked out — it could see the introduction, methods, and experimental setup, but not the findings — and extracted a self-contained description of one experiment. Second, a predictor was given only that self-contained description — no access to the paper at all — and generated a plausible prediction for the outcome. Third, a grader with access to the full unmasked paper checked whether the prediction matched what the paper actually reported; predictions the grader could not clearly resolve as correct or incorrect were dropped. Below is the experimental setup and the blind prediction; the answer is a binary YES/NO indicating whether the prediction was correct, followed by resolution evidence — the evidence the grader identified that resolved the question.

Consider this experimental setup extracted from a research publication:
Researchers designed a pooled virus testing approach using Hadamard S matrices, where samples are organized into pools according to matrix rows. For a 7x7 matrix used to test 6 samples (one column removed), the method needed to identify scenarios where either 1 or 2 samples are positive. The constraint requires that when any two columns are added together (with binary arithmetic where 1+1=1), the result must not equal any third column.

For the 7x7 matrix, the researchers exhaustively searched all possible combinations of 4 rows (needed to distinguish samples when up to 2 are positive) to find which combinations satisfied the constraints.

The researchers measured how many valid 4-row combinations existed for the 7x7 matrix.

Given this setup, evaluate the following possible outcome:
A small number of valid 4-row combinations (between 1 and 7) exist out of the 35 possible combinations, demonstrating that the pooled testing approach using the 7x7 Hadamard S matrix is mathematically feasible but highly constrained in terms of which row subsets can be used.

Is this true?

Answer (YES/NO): YES